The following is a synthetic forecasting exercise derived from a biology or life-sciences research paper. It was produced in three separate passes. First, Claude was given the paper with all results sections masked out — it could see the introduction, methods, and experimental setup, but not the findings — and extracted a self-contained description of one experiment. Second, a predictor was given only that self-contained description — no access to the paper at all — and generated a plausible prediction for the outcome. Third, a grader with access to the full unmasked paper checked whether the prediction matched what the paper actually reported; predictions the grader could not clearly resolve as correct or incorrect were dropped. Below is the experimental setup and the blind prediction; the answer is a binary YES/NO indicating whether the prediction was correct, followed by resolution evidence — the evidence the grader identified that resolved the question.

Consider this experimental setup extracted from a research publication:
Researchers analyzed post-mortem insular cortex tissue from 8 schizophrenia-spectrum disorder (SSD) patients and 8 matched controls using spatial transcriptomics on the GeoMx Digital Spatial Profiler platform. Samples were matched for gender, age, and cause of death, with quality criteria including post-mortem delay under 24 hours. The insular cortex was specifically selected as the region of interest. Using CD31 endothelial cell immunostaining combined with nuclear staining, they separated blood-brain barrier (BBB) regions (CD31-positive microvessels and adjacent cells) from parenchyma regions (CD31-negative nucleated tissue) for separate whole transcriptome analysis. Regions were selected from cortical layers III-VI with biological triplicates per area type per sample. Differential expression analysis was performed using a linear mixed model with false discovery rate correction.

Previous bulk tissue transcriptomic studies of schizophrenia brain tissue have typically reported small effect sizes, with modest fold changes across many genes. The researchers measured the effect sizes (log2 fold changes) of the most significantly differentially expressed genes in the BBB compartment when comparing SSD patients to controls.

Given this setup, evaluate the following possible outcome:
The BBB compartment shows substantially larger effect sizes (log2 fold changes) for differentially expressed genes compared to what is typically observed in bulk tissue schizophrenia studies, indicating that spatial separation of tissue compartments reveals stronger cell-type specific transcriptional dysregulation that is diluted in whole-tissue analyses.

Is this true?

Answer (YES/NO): YES